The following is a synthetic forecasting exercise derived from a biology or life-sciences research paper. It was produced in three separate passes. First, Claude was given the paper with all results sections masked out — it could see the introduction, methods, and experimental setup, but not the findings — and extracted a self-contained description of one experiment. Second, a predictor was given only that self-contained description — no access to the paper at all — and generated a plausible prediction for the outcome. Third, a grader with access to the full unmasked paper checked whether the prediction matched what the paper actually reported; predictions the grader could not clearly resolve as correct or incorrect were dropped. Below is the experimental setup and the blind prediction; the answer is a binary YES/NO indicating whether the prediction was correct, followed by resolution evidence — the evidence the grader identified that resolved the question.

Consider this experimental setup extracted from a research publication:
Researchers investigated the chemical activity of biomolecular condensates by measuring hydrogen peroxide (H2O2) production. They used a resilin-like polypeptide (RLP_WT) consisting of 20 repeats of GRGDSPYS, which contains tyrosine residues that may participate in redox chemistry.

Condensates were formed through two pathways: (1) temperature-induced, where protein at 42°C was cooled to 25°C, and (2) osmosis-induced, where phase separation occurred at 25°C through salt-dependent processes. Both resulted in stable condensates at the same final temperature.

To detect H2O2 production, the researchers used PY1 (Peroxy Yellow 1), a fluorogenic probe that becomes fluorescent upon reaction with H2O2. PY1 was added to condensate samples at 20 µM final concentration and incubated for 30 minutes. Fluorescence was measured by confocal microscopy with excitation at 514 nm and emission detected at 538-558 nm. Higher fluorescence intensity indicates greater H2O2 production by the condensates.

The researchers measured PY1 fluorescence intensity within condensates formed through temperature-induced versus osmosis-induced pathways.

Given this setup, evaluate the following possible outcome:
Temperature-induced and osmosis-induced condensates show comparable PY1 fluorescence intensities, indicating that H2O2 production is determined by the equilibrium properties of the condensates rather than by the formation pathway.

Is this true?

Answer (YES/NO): NO